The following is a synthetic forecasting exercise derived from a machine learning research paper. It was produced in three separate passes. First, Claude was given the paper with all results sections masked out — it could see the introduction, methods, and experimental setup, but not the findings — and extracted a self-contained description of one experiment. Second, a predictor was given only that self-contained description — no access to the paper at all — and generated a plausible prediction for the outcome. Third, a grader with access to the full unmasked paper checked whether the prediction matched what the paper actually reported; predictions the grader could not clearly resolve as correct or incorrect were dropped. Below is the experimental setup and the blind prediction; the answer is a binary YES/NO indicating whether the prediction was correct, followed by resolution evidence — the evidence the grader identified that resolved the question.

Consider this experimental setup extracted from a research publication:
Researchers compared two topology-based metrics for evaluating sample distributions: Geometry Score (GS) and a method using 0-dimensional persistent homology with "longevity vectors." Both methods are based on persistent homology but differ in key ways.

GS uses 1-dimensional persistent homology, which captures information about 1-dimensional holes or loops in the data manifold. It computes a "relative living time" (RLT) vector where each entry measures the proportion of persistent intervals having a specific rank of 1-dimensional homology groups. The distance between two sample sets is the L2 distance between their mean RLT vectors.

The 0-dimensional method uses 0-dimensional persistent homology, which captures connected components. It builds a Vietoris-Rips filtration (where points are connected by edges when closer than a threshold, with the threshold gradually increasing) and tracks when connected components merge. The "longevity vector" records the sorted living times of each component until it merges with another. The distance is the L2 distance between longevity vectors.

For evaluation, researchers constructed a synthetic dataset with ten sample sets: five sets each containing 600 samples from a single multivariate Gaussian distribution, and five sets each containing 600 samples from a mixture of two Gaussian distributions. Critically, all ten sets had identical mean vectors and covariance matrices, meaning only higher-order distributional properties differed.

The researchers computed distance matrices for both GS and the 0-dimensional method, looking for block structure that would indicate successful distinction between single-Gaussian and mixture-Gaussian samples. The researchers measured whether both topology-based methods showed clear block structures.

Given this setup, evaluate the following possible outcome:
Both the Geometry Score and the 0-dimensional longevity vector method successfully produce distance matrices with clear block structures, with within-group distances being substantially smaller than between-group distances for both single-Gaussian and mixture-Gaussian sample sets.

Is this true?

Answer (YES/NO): NO